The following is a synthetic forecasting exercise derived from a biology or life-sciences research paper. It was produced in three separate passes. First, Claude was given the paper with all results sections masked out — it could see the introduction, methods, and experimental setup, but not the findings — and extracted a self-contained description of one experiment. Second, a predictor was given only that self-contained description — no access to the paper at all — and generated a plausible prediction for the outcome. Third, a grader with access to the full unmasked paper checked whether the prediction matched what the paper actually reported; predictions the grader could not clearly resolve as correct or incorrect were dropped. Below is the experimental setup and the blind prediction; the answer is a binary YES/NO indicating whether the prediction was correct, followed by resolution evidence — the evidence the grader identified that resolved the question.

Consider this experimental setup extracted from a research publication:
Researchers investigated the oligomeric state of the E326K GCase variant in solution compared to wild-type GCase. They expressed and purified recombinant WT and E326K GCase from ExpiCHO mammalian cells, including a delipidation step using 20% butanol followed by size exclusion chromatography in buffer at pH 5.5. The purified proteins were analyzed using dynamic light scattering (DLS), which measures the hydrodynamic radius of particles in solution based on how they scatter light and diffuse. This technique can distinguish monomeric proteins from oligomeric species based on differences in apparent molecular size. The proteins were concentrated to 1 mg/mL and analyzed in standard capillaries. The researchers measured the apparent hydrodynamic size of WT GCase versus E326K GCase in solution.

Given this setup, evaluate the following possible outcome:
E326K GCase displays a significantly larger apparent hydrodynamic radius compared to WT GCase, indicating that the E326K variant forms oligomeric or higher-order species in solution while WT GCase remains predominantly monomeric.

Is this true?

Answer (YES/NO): YES